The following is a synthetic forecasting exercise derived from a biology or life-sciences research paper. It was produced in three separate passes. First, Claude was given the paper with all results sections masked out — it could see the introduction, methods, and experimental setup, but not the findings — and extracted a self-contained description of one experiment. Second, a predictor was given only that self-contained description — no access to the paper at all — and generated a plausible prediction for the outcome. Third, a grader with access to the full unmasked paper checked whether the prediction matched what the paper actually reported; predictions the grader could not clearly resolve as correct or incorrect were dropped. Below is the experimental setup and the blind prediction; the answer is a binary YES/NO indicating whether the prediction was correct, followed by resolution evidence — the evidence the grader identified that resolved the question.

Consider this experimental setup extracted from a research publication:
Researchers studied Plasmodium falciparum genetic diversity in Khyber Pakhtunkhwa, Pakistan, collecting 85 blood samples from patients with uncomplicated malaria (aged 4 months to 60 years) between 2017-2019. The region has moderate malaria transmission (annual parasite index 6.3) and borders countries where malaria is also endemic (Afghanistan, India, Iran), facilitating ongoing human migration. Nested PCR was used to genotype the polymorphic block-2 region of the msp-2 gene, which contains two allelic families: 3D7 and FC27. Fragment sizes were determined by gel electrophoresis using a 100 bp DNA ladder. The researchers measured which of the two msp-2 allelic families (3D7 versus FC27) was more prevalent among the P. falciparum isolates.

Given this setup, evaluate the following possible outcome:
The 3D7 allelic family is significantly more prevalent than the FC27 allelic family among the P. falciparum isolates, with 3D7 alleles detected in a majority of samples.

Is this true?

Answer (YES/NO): NO